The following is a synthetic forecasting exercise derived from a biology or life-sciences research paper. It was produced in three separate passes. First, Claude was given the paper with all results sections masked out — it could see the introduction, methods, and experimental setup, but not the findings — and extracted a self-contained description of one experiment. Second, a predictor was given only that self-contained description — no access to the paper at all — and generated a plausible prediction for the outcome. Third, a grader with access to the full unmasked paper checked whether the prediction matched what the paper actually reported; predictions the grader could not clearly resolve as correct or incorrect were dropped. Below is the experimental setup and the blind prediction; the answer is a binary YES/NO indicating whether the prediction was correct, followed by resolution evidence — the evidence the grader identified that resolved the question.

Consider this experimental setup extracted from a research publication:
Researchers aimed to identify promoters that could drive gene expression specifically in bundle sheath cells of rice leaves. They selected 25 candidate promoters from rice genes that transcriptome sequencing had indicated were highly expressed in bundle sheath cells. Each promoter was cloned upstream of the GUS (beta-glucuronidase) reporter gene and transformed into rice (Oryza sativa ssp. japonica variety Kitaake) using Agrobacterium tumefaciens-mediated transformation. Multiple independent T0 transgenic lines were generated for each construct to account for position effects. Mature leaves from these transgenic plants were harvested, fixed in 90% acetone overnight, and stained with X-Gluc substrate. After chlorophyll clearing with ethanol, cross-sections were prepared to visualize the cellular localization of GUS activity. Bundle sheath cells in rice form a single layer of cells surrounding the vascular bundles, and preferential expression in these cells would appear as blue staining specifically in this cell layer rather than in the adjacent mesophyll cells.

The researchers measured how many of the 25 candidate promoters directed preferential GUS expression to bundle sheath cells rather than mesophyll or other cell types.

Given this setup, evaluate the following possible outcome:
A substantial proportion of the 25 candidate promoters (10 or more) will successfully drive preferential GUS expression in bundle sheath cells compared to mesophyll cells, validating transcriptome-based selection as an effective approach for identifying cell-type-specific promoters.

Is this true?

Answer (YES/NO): NO